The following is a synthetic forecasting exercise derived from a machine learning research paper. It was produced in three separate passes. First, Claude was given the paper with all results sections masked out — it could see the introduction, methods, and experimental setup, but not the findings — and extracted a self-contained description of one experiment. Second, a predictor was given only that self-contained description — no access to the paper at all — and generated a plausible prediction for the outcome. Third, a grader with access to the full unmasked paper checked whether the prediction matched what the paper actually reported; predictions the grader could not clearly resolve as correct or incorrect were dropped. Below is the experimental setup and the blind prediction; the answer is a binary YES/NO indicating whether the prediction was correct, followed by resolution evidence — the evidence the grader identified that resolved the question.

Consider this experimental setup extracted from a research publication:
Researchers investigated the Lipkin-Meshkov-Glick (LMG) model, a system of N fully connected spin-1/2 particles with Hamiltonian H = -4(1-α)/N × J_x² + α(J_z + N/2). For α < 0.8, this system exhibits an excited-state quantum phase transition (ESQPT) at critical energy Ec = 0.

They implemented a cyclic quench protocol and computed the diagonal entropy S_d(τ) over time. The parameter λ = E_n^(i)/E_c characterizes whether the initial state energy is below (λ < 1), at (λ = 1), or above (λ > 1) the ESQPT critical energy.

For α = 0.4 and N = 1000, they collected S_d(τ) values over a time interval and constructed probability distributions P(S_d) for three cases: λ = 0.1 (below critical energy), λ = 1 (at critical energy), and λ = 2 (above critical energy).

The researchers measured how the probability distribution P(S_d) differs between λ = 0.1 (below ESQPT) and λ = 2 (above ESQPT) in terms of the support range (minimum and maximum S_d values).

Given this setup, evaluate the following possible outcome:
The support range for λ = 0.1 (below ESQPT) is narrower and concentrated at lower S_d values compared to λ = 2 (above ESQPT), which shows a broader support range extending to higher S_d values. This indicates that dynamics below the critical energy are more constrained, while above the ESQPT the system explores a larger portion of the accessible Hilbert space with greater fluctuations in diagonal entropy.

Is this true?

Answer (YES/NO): NO